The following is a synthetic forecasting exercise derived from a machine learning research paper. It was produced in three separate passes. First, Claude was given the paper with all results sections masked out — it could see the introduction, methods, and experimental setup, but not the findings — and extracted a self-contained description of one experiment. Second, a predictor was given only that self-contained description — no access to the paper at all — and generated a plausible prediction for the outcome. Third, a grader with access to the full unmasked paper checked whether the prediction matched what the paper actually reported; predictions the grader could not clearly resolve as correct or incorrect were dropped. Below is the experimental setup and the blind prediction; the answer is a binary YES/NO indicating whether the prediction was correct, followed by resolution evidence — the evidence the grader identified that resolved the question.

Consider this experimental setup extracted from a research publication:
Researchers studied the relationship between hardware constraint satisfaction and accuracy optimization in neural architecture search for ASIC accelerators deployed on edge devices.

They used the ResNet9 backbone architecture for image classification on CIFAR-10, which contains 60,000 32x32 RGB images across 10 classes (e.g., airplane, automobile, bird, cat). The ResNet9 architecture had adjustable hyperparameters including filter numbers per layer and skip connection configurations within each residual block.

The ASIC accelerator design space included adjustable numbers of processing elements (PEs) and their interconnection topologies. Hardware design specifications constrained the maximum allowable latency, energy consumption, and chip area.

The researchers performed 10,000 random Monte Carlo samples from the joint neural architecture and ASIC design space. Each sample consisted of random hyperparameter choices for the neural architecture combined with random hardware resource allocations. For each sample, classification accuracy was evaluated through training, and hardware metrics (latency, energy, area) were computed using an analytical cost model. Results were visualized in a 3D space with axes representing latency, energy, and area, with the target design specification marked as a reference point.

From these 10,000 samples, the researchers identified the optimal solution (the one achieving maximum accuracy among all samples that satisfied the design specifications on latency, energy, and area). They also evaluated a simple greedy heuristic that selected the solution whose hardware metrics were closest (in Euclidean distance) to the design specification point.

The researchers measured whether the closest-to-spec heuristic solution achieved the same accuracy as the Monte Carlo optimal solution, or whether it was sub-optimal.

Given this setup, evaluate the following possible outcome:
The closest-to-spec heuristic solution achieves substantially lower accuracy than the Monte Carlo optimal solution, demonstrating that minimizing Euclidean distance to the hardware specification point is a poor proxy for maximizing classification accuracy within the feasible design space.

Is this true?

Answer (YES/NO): YES